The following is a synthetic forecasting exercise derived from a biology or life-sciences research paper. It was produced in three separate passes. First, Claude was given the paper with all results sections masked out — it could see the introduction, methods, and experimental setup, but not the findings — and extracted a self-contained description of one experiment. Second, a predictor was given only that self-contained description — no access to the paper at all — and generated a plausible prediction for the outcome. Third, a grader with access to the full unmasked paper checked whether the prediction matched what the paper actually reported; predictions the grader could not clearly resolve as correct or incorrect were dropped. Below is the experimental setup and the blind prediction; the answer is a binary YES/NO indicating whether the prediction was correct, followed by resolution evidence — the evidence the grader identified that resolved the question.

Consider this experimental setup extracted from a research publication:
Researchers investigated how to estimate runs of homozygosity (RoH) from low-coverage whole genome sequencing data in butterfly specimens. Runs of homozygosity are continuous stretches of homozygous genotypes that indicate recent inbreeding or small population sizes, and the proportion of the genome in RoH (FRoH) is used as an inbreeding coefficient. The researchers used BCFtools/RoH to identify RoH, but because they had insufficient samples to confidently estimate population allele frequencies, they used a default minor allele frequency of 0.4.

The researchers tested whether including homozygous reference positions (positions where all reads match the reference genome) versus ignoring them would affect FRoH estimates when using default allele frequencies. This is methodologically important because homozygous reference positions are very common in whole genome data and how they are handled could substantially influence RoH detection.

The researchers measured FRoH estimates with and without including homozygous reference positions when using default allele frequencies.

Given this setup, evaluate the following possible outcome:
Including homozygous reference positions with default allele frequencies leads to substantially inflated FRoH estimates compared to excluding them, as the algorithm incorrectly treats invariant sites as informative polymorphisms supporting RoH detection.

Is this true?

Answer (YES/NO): YES